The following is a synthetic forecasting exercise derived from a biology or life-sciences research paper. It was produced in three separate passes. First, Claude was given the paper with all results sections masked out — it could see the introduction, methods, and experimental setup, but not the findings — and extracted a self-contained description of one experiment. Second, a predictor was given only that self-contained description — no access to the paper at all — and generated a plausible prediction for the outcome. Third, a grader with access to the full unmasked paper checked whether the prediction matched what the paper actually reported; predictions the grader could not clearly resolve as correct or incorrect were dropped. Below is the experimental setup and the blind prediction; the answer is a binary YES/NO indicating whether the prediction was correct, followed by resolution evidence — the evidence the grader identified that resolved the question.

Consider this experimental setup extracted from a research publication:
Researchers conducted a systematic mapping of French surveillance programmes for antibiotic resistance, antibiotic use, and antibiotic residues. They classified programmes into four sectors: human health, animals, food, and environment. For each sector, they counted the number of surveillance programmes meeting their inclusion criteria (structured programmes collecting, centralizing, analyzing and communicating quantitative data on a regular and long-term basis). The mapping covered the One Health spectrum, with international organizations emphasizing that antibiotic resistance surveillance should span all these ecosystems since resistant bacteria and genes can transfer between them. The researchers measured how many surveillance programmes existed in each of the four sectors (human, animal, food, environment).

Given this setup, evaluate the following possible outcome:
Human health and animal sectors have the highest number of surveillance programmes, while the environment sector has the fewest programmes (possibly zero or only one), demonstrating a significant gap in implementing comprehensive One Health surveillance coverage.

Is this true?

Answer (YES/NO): YES